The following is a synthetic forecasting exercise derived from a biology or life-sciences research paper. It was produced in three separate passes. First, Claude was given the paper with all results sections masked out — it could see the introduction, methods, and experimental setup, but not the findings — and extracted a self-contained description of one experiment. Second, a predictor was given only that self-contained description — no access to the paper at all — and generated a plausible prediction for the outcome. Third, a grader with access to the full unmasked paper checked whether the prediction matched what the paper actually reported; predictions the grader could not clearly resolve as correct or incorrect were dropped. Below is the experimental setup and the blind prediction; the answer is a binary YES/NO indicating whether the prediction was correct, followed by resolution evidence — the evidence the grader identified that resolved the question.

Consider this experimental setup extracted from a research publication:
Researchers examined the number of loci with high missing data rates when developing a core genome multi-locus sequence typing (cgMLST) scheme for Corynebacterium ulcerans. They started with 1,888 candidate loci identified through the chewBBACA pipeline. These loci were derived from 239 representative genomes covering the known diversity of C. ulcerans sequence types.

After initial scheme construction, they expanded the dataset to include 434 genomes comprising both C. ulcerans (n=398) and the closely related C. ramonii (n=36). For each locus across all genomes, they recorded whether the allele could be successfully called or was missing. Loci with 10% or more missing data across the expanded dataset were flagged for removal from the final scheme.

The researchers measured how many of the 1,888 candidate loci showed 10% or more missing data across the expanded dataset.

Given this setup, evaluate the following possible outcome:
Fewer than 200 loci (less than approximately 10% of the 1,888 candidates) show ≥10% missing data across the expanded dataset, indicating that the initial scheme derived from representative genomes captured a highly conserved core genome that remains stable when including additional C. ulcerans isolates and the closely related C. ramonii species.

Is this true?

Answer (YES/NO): NO